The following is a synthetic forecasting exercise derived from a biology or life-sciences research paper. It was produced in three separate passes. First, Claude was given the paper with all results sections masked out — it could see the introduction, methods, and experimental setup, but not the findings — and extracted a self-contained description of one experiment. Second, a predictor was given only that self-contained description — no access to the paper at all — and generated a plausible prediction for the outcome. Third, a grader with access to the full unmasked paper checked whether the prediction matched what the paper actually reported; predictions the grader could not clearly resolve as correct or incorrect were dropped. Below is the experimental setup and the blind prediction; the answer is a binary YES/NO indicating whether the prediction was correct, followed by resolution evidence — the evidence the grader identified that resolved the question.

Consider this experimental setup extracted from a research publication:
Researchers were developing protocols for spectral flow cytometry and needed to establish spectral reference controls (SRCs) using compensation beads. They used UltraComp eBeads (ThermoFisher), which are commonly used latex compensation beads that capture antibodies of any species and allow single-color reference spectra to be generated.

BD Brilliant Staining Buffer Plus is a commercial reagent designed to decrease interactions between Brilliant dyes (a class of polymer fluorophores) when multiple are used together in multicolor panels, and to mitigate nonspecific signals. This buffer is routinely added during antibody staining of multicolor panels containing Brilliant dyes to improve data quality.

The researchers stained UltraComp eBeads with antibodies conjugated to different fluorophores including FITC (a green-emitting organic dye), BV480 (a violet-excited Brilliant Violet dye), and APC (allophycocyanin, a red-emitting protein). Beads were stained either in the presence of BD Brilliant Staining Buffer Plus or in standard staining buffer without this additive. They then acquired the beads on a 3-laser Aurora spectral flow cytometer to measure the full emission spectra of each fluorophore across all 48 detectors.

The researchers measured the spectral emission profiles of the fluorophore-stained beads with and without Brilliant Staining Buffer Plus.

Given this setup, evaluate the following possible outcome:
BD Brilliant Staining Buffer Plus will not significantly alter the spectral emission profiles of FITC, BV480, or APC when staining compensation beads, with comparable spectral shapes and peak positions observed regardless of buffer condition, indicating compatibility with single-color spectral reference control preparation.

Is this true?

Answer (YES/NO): NO